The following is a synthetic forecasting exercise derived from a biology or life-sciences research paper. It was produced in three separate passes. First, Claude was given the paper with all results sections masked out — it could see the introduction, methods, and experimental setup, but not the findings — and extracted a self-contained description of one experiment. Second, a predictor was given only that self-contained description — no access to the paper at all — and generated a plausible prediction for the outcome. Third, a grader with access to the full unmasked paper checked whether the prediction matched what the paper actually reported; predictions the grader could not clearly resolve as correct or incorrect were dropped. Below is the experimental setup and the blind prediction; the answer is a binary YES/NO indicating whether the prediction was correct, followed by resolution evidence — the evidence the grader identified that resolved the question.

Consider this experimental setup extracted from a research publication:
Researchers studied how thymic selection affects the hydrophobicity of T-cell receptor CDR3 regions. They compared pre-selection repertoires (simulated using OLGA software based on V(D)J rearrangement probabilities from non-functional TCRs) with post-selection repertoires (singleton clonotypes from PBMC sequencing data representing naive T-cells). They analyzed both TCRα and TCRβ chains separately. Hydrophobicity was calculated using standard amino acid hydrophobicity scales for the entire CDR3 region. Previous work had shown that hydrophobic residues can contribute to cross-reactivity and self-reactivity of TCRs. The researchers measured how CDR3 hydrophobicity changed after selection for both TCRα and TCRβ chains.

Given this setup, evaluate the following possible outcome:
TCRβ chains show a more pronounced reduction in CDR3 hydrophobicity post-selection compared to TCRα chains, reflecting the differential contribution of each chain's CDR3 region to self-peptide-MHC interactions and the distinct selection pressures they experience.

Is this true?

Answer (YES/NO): NO